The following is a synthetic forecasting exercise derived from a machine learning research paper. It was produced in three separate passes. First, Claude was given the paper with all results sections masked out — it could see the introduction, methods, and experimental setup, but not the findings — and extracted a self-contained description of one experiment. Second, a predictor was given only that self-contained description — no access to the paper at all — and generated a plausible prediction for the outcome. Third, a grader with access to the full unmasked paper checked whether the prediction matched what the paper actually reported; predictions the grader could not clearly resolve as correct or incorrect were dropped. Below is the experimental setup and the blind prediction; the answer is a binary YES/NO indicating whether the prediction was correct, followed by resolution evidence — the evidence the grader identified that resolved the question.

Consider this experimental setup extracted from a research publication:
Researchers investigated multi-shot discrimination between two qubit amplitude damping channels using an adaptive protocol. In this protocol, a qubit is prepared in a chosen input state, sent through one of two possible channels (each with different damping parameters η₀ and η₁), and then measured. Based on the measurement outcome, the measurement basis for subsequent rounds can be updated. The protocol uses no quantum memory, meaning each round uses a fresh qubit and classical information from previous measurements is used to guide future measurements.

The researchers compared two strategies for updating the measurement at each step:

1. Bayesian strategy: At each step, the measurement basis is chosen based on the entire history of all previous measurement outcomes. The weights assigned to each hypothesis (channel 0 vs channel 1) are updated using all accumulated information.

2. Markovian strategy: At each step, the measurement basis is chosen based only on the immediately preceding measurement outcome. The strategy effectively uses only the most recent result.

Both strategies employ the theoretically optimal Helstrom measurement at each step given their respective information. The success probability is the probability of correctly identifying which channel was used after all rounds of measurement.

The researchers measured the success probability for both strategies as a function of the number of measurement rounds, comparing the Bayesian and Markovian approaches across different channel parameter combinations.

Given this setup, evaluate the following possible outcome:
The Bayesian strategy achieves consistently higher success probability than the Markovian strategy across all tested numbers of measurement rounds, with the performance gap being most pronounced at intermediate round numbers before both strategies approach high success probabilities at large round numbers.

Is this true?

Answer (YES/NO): NO